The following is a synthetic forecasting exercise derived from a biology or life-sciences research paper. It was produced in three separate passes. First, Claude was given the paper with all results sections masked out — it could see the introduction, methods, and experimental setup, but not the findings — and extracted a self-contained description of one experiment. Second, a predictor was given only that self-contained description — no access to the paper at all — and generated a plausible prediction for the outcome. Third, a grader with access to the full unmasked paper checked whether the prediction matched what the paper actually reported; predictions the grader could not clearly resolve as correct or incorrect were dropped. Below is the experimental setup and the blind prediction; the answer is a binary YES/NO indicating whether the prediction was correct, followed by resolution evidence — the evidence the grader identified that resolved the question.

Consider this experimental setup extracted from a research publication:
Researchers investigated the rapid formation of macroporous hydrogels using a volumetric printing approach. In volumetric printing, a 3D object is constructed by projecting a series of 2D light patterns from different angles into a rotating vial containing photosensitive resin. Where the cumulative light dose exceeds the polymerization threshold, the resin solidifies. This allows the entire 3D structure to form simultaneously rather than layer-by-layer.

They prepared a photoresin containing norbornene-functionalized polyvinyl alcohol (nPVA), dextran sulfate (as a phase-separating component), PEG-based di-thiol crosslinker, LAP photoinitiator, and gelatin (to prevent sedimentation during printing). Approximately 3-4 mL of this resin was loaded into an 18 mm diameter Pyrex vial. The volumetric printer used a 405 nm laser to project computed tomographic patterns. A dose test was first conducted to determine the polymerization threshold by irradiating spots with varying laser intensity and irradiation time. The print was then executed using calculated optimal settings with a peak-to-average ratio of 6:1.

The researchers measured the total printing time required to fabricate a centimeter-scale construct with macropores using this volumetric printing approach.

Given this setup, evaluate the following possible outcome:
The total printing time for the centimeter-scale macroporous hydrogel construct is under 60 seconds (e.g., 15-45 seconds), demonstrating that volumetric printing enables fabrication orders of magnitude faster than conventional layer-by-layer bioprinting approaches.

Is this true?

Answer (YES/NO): YES